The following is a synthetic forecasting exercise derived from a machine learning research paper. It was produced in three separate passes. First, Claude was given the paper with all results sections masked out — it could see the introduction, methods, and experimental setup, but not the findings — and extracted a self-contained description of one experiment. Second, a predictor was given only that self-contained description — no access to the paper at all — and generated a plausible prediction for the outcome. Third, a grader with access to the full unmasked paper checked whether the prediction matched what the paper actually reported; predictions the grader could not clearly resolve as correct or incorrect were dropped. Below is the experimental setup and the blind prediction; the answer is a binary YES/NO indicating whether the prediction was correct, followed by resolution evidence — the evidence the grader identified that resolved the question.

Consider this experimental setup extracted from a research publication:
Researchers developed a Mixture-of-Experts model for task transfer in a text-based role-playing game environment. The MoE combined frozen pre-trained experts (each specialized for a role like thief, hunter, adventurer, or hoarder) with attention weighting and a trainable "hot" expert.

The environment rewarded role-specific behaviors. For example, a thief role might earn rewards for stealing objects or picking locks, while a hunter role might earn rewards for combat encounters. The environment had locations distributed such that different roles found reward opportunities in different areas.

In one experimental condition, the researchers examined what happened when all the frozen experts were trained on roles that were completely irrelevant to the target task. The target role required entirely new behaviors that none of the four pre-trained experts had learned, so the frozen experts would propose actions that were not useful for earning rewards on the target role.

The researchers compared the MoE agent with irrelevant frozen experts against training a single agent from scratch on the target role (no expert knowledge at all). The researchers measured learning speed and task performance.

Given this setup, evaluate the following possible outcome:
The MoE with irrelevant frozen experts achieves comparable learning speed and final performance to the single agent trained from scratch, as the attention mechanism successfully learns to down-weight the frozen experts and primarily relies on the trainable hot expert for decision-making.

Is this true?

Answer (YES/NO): NO